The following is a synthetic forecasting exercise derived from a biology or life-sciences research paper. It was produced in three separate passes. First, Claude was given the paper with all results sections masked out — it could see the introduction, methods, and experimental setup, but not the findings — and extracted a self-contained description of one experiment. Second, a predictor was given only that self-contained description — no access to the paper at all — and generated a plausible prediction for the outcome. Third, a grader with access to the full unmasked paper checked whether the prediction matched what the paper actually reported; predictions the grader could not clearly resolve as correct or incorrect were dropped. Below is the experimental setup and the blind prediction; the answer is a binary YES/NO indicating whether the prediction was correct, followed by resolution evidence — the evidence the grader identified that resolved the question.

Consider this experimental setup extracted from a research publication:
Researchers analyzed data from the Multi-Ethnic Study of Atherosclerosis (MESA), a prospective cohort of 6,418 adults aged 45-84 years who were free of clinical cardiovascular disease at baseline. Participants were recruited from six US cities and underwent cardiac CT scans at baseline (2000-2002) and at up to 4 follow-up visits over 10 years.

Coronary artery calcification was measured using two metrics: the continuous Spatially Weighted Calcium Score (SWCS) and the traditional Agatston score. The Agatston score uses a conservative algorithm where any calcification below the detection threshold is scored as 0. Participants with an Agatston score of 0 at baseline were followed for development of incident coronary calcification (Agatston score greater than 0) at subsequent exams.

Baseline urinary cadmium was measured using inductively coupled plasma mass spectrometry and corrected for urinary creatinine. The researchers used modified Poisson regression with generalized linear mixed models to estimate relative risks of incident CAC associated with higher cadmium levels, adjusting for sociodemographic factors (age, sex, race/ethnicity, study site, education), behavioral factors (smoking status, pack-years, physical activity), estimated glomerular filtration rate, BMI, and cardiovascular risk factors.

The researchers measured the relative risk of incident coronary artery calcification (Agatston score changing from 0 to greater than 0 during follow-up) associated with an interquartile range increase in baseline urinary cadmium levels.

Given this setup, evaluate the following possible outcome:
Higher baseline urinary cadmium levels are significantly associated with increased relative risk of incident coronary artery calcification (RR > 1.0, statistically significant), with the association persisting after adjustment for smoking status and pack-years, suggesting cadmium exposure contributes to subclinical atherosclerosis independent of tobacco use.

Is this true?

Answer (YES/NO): YES